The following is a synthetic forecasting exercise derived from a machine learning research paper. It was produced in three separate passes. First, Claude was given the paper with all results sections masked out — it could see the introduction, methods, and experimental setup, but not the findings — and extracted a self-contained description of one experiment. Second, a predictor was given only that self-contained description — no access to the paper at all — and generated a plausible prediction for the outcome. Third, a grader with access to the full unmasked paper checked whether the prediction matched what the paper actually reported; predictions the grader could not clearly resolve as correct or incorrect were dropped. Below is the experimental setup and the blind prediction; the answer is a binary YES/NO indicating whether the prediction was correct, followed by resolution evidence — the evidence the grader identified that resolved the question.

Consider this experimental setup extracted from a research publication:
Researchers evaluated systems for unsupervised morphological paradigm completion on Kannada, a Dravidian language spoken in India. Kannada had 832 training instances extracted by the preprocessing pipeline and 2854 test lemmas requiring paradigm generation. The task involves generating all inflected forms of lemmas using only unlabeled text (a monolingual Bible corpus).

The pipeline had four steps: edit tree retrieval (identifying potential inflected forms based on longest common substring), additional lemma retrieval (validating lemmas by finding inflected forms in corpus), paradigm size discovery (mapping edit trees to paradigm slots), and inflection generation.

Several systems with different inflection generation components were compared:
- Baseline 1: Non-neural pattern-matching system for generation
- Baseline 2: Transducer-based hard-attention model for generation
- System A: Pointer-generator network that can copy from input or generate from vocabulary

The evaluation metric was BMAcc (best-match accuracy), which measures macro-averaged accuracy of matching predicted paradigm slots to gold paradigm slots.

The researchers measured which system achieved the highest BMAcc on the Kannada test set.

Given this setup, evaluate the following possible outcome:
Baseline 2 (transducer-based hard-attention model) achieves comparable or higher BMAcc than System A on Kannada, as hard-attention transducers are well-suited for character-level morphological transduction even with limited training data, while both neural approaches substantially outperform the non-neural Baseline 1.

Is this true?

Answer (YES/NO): NO